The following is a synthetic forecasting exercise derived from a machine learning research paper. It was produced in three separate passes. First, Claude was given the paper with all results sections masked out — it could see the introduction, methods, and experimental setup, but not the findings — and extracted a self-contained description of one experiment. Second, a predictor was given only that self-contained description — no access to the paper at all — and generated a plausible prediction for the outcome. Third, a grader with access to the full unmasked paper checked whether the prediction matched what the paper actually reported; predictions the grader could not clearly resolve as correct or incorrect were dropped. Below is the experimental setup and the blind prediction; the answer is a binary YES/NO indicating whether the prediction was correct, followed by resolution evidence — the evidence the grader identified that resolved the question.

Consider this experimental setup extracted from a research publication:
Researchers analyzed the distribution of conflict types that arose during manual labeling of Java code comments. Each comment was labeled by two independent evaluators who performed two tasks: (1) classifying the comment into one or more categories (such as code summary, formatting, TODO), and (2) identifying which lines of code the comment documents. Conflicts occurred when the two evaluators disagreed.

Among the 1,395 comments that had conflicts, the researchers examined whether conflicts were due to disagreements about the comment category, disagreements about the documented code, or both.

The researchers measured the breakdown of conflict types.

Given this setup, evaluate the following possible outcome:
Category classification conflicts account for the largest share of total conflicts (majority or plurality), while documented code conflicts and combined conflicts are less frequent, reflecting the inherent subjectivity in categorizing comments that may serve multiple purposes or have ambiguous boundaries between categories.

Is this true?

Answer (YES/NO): YES